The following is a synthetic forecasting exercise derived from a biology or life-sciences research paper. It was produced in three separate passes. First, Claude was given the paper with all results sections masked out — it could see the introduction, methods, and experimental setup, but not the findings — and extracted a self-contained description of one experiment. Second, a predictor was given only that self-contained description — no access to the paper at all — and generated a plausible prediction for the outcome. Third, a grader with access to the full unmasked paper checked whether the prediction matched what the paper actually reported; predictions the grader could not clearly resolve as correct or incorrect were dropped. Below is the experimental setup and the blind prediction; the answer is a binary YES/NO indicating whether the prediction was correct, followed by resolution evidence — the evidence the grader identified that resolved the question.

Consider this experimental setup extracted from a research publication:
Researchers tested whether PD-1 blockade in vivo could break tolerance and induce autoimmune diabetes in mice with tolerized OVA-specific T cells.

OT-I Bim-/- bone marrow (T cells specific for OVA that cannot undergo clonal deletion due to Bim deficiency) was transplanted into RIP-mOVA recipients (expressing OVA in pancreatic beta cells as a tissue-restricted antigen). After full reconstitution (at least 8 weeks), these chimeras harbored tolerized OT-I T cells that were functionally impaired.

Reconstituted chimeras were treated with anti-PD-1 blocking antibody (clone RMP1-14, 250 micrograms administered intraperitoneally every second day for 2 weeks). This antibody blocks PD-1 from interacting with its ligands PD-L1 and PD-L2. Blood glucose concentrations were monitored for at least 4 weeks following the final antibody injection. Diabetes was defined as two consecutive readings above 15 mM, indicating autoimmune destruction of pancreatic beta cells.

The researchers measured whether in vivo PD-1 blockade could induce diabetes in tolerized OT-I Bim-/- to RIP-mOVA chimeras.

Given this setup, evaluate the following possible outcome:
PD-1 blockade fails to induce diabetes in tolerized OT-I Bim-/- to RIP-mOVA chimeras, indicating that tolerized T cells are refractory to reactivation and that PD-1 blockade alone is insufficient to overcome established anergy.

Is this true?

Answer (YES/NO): YES